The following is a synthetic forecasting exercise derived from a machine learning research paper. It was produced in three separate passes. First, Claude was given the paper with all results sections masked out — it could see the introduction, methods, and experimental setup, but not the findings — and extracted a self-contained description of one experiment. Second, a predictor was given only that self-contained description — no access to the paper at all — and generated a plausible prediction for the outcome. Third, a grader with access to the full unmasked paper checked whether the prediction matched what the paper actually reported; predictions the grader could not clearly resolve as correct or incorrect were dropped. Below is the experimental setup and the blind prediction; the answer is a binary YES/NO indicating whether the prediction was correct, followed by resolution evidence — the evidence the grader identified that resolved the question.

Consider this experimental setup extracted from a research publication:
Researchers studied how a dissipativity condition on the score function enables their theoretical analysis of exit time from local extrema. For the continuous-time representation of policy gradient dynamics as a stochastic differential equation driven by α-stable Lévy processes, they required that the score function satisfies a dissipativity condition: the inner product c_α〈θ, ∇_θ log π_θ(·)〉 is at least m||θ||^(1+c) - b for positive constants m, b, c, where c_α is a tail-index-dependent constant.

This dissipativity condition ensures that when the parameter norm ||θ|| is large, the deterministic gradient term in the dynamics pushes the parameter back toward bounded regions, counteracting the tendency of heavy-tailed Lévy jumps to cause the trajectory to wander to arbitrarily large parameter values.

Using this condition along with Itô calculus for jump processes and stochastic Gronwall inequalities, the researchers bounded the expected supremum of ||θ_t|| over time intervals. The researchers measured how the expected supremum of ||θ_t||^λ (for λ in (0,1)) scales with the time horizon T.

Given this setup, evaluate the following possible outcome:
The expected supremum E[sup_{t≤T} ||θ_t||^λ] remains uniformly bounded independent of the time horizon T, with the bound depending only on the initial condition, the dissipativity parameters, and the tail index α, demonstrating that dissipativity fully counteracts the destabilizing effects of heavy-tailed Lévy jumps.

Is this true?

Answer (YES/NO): NO